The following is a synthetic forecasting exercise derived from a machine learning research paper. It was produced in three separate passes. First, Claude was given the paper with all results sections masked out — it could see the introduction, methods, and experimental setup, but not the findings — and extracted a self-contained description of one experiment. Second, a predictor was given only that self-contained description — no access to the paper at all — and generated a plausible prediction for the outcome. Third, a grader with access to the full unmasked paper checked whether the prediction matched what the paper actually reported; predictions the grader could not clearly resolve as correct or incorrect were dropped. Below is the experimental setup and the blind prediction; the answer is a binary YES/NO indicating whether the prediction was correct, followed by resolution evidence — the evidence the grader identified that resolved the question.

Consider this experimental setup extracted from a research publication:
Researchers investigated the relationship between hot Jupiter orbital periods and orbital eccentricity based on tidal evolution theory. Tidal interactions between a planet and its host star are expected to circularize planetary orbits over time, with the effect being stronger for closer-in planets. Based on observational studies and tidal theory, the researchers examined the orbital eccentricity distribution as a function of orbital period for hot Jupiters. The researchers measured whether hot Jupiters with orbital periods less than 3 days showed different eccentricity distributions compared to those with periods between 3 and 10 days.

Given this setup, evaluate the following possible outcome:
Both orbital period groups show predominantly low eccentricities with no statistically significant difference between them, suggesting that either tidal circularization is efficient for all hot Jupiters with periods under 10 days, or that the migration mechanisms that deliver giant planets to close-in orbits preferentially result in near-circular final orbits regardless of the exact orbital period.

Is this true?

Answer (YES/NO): NO